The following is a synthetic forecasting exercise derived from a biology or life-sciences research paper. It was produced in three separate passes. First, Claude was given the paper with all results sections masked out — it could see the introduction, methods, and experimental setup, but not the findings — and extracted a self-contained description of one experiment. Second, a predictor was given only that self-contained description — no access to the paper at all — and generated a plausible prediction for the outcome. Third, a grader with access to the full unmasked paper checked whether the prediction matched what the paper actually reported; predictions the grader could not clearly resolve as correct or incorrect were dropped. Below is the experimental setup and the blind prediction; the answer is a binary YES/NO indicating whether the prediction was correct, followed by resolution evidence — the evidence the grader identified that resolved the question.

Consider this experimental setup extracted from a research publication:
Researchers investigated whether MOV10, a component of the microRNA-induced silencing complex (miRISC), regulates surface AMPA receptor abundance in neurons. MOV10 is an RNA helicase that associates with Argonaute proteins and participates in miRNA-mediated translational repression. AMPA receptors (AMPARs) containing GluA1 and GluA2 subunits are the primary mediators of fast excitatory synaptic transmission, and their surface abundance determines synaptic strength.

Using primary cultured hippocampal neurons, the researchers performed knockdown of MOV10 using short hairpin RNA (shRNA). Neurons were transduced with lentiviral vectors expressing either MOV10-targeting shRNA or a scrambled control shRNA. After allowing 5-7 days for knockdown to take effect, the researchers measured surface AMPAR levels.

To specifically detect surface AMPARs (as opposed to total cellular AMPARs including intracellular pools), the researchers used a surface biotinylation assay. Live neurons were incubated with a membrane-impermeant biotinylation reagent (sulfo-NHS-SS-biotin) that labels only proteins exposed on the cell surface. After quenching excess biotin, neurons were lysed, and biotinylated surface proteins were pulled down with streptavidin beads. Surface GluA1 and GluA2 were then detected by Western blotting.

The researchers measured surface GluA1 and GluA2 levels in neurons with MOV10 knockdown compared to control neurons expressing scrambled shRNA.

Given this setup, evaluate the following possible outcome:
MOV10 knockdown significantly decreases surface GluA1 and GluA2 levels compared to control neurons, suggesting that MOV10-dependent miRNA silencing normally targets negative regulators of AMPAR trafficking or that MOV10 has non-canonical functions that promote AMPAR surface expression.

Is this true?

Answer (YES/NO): YES